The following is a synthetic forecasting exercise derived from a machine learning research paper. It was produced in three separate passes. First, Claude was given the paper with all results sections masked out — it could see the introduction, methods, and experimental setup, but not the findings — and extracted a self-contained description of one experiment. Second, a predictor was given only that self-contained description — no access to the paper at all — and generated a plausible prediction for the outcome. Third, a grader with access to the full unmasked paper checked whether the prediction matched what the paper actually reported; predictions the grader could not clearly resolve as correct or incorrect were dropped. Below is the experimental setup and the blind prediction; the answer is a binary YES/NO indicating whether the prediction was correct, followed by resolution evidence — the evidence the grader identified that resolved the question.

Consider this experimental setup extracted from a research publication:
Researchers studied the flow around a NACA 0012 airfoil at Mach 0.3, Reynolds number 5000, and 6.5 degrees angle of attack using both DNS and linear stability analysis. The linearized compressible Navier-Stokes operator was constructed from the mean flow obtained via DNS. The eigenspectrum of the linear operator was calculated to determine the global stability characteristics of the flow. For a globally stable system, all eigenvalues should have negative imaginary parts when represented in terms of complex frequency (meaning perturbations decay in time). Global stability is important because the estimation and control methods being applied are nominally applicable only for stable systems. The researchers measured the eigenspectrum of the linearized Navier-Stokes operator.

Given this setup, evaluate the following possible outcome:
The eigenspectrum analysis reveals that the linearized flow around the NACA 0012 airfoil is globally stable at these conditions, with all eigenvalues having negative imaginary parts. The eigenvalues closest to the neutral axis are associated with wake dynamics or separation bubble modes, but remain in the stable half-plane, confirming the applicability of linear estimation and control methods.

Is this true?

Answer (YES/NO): YES